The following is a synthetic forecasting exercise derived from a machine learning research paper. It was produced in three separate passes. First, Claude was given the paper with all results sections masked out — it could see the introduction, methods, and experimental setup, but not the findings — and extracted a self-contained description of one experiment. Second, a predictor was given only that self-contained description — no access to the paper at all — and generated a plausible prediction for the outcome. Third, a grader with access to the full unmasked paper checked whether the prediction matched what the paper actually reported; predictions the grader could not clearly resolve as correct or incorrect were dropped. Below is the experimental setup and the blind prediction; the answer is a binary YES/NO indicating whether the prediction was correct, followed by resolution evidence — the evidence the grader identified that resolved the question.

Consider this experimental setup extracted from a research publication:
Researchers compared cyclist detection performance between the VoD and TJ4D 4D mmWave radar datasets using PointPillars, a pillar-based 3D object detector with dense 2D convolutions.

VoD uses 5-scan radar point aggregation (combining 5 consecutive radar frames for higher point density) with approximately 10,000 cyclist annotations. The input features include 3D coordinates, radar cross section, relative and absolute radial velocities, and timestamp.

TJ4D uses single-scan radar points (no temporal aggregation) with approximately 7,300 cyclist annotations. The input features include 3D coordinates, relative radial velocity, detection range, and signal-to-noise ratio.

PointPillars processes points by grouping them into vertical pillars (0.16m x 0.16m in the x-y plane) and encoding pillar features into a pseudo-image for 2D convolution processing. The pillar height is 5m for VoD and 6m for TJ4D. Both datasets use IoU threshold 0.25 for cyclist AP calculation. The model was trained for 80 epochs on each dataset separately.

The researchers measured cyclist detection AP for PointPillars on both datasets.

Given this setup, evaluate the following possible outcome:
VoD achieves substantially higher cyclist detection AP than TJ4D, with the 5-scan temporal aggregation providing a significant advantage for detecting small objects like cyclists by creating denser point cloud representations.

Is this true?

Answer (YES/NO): YES